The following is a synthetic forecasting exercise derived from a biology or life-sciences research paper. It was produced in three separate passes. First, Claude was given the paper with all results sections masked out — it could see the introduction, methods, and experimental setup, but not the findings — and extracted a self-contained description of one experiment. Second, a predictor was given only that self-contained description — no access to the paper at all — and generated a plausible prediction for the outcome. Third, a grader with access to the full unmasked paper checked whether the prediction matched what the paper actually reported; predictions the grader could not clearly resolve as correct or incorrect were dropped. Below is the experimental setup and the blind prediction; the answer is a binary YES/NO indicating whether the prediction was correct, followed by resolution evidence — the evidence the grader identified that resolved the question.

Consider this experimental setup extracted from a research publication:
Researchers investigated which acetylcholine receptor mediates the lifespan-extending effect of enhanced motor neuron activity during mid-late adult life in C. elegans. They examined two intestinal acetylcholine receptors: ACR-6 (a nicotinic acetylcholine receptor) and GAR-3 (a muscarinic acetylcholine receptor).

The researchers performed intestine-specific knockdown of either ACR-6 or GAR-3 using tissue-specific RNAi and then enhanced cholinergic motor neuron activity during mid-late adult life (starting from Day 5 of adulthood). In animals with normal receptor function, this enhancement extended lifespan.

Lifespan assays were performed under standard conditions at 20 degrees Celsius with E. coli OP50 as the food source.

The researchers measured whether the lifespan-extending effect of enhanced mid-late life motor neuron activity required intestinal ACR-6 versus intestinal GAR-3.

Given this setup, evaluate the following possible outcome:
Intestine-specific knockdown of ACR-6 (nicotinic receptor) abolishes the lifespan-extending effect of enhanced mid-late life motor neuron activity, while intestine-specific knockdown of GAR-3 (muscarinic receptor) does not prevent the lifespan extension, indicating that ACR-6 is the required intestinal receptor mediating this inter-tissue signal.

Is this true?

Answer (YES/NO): NO